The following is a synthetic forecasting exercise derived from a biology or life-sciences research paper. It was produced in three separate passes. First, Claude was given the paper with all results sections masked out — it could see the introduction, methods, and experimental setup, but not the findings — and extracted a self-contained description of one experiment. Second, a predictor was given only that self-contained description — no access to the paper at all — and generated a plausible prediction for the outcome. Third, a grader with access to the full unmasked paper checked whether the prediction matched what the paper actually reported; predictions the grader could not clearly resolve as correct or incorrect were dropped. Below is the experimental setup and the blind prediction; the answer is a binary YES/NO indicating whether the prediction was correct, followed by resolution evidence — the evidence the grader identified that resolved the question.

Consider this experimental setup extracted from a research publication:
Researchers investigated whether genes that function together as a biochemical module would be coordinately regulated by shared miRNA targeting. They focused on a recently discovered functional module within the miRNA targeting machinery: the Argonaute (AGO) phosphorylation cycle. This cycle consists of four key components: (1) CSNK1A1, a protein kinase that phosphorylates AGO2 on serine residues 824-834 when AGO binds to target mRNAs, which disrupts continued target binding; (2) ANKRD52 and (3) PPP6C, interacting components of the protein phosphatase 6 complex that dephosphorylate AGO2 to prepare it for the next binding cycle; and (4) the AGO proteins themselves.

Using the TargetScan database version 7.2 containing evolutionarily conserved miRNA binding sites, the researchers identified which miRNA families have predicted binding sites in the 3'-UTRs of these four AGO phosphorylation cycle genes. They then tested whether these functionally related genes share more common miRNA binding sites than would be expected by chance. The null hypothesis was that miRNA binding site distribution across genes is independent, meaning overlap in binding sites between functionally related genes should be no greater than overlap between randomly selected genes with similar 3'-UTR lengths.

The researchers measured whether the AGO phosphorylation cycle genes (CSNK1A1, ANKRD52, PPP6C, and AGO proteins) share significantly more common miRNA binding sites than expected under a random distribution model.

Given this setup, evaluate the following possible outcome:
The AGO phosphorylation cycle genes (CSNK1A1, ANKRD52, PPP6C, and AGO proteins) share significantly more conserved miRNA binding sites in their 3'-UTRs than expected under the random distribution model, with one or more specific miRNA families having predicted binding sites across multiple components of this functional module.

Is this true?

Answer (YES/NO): YES